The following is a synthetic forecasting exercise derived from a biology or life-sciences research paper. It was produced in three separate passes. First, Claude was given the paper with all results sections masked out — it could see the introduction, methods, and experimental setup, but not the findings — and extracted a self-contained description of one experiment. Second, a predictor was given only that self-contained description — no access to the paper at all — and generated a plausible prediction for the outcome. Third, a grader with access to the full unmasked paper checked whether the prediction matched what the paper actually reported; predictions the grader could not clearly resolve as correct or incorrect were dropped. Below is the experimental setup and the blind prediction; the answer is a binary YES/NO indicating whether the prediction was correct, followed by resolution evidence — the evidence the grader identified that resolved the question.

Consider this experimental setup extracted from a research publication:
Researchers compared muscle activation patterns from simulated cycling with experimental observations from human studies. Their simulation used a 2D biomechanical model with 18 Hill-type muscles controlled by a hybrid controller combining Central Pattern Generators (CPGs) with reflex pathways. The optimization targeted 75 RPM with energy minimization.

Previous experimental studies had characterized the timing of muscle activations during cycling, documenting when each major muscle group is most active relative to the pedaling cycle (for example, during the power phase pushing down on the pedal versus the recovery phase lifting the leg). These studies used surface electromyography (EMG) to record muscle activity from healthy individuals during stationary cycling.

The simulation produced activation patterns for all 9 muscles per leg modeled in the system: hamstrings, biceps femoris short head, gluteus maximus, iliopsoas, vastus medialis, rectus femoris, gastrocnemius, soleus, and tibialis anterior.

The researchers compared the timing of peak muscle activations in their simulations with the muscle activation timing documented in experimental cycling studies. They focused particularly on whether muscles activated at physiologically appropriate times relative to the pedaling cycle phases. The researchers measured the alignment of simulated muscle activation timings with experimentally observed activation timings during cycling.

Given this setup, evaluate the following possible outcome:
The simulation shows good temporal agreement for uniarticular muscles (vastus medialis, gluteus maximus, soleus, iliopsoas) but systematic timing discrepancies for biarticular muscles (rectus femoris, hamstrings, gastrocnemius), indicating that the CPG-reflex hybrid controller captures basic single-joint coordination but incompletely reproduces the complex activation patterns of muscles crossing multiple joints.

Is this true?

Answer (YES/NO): NO